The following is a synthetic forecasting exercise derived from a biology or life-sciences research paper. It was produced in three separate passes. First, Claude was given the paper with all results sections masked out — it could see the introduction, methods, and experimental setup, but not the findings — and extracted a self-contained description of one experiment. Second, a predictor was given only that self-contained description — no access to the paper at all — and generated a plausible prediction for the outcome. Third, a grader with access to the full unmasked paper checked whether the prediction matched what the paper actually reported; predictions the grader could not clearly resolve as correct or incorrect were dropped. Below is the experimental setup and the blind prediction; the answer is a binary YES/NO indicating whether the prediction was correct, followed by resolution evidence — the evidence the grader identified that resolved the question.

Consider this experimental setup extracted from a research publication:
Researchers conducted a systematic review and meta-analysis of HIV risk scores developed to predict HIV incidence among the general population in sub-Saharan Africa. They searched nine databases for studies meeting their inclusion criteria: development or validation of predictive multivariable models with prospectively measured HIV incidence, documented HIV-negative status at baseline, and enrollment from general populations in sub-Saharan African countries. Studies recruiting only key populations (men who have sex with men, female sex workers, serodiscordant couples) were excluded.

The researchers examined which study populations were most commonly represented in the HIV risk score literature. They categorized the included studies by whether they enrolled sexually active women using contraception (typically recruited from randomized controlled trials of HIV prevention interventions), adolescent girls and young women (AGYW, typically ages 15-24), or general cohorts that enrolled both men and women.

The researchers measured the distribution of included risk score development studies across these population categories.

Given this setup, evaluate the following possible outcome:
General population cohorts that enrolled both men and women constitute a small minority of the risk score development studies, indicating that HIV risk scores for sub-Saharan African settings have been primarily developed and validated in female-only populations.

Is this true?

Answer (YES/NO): YES